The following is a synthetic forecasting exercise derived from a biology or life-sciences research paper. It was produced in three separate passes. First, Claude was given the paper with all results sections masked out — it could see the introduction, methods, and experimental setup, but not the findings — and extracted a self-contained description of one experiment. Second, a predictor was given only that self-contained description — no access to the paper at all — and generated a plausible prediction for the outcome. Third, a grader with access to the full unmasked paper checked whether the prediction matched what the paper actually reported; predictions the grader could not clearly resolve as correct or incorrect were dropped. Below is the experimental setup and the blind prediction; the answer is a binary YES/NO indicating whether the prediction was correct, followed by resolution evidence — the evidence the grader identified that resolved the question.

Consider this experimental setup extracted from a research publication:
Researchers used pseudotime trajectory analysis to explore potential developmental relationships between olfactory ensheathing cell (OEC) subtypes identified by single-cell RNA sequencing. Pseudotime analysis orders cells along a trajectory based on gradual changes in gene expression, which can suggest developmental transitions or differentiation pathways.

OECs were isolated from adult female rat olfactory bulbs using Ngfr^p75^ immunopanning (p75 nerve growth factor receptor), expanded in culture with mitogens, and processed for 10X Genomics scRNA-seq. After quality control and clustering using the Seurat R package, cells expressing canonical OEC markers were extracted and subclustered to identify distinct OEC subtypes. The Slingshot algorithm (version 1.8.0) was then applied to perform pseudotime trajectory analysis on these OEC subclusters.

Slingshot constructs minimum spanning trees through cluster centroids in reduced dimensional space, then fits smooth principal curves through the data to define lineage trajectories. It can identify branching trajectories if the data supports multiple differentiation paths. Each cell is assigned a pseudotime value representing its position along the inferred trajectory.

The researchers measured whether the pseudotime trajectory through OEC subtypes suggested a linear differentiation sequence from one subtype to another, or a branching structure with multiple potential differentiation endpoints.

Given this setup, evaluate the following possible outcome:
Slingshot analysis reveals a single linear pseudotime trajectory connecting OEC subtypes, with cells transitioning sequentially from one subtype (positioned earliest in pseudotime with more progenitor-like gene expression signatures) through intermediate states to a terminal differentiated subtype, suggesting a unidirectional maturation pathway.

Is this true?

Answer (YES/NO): NO